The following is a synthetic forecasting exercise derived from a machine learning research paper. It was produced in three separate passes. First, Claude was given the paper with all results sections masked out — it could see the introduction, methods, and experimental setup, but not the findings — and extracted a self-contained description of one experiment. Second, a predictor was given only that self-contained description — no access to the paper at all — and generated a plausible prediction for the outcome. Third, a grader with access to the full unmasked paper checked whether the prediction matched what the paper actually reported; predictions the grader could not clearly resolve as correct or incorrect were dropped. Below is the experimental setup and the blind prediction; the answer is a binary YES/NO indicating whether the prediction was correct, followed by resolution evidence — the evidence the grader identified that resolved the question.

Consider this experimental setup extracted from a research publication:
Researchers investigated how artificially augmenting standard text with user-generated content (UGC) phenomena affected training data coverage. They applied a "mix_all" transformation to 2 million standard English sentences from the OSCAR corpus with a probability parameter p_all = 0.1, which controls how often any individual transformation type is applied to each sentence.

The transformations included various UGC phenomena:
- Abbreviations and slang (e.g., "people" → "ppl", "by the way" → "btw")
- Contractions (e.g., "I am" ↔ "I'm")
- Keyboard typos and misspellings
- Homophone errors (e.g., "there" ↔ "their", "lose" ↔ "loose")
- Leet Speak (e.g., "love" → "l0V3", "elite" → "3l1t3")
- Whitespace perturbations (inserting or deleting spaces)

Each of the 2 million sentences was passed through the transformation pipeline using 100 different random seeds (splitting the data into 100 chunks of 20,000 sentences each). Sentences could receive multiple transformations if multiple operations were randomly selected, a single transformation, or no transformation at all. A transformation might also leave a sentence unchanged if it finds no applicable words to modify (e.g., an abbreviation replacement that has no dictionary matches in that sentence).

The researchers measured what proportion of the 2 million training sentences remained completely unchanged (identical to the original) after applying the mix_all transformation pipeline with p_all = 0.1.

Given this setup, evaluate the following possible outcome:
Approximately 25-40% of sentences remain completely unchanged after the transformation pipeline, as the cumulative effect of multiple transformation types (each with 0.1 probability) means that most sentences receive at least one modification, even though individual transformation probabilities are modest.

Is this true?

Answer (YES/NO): YES